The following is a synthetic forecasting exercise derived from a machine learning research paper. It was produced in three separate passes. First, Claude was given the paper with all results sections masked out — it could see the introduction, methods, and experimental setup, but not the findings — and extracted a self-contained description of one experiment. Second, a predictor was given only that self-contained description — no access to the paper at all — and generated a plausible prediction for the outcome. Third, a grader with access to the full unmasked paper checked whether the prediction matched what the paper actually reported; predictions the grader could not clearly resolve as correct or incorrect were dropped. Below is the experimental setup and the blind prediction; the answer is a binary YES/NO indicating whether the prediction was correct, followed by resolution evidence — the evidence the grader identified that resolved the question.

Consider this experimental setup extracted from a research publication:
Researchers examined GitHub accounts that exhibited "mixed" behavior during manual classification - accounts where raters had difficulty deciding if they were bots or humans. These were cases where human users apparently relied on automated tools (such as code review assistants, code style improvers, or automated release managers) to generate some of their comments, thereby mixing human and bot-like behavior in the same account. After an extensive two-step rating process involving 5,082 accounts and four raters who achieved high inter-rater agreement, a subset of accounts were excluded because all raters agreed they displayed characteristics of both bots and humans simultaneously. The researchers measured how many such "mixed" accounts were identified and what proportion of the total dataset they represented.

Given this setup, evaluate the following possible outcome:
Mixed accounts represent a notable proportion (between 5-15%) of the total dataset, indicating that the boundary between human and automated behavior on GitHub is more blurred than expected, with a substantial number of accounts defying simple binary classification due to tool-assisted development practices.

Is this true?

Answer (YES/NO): NO